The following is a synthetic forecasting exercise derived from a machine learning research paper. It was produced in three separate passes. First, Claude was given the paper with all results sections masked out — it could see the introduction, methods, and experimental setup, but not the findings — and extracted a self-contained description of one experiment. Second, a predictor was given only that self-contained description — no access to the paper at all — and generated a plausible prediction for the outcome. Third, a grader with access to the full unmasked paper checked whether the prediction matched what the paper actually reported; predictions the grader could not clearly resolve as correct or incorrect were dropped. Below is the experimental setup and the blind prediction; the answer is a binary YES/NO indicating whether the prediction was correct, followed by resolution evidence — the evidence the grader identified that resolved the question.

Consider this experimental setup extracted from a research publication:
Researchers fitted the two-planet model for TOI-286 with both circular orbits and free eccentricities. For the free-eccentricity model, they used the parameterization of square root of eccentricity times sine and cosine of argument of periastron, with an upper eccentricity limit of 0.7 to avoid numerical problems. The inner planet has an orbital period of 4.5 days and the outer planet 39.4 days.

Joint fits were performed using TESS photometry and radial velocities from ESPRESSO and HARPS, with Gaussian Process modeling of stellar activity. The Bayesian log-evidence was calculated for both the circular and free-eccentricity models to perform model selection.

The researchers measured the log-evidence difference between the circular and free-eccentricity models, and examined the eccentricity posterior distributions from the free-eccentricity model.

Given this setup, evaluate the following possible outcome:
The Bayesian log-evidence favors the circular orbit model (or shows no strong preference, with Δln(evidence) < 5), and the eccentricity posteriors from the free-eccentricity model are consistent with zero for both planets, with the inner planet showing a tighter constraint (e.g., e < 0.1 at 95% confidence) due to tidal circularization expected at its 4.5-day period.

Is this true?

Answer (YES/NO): NO